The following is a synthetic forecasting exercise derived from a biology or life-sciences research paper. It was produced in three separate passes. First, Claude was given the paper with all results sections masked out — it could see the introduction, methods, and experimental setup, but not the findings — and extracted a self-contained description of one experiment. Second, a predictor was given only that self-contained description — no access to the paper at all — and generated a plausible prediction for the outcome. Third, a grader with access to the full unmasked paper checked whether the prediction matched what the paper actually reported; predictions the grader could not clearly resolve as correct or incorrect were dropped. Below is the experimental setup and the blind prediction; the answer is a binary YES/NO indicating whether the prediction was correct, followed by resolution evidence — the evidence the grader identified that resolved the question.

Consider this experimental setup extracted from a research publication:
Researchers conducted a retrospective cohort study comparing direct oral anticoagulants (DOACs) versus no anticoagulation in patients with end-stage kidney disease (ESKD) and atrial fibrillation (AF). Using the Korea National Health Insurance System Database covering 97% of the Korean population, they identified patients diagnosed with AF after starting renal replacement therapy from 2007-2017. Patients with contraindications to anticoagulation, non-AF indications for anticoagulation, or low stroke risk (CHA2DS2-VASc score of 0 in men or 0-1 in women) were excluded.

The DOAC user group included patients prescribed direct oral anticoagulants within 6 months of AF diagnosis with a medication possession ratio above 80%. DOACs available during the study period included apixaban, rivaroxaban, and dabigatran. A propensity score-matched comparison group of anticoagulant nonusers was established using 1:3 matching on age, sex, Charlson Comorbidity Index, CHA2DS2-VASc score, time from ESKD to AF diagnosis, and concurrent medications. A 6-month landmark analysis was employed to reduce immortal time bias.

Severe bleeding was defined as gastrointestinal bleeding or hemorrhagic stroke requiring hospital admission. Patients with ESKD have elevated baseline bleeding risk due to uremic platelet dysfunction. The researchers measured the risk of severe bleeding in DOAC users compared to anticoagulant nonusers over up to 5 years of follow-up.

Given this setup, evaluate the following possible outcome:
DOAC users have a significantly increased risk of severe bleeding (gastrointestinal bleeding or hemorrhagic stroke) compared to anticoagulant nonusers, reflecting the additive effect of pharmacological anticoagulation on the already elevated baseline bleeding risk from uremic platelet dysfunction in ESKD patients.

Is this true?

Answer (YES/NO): NO